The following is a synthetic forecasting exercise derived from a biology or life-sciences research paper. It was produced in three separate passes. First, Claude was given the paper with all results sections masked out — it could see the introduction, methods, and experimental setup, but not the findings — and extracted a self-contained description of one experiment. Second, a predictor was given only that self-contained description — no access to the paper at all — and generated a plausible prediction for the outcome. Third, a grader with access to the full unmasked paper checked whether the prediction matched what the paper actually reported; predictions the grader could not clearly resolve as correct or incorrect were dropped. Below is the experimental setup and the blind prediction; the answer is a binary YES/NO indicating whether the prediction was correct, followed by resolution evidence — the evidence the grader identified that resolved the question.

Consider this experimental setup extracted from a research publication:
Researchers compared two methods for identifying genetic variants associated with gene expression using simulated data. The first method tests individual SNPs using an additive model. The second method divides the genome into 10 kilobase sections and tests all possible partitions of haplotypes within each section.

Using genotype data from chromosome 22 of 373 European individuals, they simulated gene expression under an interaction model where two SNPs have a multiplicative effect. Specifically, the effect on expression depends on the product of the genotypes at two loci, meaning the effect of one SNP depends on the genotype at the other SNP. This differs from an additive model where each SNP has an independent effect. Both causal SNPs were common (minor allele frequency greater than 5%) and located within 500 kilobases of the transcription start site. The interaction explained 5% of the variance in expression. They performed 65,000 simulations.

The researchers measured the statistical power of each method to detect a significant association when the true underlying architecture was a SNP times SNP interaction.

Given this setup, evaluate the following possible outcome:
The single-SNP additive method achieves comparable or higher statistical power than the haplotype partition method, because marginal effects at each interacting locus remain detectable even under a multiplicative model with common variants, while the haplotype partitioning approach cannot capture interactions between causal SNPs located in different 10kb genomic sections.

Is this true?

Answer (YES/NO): YES